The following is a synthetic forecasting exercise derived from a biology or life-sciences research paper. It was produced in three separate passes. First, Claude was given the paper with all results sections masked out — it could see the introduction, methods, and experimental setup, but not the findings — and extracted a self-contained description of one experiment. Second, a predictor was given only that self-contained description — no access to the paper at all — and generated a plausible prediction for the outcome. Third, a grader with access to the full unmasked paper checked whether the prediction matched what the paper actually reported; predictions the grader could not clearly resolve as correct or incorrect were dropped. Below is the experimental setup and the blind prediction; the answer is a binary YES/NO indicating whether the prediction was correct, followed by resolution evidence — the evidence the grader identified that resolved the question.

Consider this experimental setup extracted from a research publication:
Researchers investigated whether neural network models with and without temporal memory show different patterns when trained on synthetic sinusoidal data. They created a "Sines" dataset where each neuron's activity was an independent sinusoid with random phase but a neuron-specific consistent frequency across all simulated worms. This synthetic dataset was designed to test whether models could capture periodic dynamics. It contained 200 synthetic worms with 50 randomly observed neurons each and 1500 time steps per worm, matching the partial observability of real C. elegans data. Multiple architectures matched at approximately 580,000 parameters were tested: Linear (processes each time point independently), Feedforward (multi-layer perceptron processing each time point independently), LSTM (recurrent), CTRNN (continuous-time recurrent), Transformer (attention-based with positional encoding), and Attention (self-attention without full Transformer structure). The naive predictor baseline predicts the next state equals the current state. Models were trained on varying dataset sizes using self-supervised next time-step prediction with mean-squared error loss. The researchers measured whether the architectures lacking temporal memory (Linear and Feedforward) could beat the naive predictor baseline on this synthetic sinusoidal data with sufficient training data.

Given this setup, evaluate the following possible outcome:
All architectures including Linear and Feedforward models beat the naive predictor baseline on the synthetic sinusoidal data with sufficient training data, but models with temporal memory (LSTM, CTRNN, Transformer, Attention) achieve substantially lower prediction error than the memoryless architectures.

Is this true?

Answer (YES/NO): NO